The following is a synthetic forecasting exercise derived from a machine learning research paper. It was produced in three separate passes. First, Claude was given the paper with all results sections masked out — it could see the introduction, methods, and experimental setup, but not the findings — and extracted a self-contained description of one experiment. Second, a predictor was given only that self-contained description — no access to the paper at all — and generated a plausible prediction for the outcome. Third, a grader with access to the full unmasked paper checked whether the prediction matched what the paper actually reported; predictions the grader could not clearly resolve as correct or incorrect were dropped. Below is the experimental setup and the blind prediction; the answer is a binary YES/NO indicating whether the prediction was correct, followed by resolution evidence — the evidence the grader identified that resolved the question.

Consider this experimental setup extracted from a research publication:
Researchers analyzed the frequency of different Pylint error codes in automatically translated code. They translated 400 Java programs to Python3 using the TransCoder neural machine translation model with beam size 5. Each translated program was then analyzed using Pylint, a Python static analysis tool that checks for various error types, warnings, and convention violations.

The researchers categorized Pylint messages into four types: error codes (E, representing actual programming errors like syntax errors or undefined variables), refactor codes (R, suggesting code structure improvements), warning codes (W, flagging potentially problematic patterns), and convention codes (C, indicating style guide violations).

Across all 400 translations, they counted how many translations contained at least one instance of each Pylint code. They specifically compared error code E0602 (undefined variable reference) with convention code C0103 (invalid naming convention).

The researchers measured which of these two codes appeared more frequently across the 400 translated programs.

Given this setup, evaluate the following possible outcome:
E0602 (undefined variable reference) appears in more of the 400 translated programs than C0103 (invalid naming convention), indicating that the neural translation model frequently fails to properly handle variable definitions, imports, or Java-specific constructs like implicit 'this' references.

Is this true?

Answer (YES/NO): NO